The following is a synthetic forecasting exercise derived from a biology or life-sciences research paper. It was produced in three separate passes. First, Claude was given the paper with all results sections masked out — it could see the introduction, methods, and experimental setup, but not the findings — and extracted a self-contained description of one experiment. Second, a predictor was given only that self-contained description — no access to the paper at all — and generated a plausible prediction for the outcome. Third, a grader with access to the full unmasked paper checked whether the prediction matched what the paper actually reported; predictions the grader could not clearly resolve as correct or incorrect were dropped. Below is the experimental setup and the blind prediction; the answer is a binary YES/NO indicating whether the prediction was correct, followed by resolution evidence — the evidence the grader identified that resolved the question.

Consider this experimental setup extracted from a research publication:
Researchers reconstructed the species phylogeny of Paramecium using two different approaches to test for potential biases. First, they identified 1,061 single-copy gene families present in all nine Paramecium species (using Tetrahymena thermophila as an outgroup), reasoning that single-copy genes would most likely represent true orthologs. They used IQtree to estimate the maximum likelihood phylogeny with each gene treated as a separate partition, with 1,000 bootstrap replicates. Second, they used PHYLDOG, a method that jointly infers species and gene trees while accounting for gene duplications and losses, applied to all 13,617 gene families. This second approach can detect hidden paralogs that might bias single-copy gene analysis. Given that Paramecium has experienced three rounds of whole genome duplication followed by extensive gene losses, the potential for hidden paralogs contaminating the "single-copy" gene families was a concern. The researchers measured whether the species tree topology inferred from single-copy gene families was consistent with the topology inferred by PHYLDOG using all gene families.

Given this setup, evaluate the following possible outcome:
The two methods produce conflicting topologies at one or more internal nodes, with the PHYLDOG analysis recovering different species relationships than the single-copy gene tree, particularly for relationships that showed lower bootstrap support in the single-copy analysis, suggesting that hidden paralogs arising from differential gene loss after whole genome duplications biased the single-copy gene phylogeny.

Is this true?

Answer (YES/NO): NO